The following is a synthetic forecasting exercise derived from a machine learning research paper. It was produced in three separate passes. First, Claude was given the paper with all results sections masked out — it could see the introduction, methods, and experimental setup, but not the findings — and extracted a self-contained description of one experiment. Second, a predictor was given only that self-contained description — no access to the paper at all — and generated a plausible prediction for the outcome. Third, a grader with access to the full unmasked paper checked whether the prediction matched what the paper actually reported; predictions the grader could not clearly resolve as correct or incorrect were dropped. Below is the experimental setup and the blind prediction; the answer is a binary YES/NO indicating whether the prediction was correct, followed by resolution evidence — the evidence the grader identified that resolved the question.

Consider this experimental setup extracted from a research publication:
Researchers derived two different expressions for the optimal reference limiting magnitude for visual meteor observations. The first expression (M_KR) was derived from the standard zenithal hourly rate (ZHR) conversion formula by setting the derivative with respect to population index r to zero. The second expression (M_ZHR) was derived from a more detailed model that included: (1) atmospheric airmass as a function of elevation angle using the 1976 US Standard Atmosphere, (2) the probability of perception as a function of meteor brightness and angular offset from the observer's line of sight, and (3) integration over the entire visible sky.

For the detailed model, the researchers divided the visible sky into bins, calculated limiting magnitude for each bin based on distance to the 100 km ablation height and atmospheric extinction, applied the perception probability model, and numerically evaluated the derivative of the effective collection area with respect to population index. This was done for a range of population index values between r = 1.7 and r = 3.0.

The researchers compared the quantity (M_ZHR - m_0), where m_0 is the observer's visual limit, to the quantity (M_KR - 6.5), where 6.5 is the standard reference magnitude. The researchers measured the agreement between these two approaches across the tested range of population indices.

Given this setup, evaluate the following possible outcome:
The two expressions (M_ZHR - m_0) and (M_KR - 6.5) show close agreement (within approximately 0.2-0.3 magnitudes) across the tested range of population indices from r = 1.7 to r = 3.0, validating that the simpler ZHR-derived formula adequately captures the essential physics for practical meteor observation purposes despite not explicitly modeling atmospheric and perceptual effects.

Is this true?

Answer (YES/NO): YES